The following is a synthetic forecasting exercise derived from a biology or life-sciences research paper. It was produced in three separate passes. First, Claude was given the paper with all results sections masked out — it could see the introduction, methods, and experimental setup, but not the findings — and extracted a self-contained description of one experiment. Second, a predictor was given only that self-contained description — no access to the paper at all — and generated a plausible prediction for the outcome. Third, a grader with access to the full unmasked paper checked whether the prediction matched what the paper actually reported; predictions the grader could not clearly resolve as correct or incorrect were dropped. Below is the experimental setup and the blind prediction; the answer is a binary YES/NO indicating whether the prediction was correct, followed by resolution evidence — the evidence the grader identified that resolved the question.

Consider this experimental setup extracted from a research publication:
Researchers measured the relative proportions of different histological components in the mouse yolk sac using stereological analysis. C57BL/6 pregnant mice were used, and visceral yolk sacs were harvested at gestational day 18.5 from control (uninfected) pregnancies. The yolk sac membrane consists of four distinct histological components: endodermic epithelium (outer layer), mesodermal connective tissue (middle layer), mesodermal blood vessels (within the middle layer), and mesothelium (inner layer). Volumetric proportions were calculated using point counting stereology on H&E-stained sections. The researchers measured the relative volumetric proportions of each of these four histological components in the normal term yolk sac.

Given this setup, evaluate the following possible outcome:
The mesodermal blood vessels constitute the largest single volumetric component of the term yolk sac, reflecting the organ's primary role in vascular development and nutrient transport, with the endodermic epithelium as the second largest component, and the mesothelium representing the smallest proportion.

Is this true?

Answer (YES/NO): NO